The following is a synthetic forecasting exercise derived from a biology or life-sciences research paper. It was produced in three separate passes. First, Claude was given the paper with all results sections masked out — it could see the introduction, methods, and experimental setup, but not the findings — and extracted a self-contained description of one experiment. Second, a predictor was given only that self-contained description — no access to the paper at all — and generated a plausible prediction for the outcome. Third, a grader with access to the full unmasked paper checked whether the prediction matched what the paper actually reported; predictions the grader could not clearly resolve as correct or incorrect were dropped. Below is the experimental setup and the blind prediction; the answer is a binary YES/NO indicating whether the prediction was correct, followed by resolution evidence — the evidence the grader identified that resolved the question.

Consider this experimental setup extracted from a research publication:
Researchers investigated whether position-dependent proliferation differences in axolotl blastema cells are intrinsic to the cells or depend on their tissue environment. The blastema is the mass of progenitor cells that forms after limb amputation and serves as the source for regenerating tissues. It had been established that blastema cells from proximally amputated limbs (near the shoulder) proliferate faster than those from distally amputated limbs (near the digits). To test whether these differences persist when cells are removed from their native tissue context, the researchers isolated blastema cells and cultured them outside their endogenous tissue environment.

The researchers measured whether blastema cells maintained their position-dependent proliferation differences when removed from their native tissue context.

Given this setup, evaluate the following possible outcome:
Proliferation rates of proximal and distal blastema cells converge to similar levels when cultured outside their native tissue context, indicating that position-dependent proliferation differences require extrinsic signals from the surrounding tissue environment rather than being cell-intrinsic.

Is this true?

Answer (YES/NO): YES